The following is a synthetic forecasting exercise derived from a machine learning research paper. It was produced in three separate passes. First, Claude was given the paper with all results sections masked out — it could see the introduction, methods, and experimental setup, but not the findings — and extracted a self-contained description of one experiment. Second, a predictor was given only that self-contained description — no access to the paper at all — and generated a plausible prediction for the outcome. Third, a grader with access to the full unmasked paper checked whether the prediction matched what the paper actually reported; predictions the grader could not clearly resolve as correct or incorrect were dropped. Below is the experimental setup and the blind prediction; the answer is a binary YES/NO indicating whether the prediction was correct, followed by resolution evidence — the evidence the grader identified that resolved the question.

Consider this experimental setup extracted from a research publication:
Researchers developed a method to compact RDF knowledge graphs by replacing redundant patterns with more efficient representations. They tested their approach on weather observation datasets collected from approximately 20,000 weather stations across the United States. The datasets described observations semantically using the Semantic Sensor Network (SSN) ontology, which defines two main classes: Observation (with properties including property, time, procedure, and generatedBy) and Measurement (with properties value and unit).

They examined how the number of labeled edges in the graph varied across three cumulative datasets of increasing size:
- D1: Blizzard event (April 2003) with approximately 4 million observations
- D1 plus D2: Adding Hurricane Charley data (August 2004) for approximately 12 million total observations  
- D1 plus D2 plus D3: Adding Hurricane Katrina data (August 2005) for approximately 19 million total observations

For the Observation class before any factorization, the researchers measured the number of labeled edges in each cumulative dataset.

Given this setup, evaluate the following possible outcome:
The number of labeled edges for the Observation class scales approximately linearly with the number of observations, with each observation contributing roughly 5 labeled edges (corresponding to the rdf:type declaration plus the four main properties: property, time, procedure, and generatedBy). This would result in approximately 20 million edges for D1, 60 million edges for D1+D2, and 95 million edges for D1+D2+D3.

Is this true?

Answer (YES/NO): NO